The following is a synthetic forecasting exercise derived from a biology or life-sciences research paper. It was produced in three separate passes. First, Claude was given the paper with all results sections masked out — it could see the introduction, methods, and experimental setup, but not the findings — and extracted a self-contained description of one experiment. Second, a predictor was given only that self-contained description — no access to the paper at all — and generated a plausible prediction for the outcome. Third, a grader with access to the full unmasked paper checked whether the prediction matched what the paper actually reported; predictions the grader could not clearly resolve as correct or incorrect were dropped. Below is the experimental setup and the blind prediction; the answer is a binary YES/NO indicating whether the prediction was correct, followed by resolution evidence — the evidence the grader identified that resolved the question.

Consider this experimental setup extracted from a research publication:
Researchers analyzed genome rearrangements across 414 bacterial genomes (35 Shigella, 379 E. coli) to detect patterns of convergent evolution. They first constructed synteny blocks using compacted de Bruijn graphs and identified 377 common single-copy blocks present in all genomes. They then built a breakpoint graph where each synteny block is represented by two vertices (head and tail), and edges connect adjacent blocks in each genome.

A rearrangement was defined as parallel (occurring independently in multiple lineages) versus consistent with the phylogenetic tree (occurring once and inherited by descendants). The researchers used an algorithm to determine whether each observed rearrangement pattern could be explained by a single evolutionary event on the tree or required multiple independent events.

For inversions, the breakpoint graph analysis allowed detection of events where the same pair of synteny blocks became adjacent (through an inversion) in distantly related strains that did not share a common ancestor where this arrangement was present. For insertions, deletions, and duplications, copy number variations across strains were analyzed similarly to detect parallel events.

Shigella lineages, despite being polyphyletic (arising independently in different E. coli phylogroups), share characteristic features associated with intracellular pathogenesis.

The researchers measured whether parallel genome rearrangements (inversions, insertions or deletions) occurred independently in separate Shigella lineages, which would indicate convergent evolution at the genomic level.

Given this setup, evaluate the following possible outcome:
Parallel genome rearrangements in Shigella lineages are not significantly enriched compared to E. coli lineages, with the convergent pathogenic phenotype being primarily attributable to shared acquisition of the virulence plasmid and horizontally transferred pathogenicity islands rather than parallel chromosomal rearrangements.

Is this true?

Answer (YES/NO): NO